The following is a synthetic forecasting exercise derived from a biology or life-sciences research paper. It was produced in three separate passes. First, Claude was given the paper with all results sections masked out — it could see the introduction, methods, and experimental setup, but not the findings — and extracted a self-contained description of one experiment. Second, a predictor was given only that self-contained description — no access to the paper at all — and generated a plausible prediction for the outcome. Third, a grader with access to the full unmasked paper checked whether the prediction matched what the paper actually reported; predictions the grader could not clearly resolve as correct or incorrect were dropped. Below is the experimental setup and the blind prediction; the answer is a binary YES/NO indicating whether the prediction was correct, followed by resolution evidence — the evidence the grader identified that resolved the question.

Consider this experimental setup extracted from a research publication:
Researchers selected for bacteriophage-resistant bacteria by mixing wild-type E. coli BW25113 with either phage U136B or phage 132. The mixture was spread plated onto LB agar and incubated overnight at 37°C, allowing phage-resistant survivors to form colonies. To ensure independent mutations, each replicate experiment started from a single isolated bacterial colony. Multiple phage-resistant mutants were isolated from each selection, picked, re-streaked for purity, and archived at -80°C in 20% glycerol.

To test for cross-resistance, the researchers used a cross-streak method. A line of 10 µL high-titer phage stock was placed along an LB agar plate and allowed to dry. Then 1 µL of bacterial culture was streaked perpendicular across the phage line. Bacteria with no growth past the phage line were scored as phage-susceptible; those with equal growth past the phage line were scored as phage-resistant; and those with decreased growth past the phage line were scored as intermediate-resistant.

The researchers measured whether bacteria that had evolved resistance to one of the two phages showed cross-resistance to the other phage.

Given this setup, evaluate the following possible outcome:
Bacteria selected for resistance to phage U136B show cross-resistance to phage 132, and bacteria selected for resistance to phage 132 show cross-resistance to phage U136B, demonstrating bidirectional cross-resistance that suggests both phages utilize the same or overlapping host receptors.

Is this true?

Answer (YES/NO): NO